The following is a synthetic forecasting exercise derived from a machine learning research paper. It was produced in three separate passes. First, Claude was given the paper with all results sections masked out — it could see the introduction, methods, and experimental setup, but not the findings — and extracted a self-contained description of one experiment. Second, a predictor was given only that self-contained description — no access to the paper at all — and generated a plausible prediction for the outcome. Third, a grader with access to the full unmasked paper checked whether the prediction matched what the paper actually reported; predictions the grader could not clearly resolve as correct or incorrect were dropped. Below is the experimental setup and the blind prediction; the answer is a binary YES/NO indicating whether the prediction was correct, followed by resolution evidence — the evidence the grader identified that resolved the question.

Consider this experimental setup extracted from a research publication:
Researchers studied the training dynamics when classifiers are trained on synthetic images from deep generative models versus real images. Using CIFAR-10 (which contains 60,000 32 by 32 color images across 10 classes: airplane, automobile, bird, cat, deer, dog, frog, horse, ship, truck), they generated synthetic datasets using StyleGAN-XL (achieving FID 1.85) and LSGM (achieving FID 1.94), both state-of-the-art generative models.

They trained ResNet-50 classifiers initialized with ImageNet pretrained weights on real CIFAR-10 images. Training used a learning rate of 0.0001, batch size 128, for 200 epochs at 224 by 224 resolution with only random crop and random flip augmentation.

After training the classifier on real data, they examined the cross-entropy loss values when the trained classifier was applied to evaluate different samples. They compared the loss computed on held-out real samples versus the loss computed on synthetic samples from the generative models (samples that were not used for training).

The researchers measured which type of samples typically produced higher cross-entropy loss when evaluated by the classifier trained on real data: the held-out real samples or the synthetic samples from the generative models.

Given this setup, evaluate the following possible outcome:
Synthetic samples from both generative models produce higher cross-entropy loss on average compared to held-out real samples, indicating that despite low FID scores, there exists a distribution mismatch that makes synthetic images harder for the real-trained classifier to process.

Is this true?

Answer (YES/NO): NO